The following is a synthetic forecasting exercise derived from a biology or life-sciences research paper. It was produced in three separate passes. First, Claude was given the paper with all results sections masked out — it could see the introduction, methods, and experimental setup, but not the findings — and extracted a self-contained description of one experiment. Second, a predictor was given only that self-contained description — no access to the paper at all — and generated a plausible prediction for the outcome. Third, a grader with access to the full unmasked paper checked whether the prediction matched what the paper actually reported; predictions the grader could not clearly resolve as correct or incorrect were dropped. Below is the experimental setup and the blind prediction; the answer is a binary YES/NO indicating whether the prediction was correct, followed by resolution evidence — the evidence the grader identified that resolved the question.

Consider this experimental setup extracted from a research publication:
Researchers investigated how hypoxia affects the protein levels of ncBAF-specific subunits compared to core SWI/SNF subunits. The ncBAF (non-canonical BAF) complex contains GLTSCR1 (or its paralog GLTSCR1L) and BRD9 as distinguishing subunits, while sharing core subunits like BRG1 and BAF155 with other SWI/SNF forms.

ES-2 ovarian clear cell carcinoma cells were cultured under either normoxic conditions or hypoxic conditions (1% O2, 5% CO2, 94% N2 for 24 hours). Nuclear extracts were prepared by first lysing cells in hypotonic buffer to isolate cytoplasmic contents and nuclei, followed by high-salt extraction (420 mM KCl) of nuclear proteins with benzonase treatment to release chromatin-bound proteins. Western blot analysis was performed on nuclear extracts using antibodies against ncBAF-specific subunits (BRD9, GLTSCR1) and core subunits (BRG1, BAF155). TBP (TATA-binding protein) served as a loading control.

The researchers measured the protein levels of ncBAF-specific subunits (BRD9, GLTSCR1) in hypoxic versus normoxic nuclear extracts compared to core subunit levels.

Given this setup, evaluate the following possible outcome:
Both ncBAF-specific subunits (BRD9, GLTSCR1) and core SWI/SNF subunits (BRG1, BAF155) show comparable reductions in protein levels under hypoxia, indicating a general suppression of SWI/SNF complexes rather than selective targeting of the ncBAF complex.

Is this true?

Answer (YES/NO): NO